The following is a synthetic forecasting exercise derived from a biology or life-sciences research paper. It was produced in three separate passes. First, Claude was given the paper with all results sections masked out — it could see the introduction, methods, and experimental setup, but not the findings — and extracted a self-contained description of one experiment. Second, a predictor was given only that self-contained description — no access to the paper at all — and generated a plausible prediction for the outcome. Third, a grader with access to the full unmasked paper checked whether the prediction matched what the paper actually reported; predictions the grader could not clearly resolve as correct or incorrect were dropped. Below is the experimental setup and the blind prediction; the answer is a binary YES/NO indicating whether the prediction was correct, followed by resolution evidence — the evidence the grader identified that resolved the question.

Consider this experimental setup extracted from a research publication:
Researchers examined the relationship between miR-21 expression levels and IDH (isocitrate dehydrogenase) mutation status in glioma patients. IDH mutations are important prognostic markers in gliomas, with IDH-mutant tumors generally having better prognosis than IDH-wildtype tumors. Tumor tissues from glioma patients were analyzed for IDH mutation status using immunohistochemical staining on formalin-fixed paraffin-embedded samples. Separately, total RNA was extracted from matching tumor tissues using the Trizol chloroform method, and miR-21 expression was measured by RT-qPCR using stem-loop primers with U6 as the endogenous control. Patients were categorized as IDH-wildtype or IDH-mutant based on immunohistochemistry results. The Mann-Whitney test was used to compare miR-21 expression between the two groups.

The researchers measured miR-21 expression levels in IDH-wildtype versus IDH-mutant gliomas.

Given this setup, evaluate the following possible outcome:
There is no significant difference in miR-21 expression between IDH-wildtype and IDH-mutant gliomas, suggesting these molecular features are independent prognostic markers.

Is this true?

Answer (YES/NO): NO